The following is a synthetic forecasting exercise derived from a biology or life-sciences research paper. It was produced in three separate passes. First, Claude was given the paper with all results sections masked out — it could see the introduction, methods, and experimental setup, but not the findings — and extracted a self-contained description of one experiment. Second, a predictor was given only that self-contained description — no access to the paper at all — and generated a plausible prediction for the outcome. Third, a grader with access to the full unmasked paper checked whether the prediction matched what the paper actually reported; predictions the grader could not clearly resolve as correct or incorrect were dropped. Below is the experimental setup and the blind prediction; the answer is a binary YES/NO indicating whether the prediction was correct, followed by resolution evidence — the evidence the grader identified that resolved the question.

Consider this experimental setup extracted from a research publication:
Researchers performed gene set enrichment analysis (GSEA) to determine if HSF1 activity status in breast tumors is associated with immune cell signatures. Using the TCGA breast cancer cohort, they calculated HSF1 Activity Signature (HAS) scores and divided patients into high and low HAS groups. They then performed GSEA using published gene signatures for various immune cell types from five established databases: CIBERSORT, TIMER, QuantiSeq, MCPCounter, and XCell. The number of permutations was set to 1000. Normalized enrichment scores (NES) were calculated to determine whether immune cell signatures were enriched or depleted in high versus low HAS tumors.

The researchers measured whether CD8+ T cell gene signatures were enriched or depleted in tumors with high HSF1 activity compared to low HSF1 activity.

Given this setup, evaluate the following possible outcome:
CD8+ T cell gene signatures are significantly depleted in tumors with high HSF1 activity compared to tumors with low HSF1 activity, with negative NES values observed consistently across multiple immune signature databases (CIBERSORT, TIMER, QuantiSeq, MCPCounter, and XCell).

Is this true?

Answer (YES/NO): YES